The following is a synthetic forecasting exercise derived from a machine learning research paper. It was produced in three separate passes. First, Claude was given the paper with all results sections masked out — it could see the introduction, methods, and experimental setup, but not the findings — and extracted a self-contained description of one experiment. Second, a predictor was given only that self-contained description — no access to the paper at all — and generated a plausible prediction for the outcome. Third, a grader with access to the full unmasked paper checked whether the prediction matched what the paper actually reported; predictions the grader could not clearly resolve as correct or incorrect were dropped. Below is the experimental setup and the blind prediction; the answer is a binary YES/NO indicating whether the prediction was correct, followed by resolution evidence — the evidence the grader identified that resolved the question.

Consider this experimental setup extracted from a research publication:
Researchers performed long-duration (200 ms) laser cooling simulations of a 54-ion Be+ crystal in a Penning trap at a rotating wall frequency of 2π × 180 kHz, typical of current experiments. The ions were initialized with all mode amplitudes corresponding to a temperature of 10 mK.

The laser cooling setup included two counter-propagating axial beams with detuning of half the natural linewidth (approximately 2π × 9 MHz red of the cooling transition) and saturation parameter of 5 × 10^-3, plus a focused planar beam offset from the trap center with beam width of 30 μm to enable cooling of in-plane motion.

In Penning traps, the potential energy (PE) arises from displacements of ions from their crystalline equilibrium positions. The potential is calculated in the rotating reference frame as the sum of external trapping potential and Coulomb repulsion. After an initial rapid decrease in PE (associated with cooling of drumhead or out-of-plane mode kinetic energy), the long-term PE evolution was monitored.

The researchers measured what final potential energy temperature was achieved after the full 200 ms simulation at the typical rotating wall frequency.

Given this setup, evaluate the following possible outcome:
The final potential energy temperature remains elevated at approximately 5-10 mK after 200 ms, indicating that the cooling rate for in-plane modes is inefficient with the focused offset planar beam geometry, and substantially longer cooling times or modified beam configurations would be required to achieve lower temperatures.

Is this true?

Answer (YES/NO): NO